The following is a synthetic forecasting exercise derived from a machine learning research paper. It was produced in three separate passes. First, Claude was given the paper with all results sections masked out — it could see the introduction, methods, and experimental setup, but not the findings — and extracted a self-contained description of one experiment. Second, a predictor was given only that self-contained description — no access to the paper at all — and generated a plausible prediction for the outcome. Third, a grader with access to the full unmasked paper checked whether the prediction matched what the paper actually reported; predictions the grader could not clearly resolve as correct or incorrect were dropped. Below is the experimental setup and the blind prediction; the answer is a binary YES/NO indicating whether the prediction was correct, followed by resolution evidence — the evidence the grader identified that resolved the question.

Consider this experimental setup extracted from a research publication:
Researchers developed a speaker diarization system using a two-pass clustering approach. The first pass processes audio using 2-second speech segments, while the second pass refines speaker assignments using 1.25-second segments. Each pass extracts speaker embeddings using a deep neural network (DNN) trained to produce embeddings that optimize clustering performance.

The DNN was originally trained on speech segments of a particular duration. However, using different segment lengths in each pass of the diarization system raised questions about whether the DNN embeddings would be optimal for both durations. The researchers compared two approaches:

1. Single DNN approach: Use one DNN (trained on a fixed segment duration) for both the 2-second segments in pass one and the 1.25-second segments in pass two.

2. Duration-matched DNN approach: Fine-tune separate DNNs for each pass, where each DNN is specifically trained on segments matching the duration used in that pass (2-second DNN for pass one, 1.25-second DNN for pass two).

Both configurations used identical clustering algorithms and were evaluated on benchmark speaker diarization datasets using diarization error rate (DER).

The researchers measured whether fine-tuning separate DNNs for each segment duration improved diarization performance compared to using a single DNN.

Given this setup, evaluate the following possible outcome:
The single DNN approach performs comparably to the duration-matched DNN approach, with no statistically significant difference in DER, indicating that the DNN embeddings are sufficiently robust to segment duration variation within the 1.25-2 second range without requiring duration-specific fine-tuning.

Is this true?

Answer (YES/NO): NO